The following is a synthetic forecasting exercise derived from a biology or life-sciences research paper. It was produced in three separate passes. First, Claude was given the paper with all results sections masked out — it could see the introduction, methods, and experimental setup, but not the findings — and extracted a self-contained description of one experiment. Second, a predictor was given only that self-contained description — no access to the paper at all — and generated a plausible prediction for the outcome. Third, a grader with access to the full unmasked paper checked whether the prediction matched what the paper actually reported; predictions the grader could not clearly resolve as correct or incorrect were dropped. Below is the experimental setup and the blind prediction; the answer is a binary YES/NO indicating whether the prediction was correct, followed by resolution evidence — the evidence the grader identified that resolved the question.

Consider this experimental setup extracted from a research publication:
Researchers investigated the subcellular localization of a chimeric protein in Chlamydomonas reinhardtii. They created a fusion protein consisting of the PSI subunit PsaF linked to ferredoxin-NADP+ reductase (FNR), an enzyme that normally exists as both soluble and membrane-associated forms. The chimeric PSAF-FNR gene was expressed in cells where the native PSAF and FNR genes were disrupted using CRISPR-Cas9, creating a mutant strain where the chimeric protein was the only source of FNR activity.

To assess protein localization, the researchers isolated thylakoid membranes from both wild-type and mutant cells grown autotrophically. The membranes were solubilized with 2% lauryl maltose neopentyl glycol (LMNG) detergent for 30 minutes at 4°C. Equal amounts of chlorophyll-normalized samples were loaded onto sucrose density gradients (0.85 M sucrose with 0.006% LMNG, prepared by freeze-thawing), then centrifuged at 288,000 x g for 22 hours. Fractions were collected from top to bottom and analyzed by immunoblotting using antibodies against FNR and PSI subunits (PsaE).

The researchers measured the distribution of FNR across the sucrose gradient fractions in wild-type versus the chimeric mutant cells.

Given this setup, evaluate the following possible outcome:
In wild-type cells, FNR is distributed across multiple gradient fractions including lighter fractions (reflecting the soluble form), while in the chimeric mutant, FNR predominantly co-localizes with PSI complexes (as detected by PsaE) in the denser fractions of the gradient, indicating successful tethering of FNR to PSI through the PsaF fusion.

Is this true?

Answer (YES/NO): YES